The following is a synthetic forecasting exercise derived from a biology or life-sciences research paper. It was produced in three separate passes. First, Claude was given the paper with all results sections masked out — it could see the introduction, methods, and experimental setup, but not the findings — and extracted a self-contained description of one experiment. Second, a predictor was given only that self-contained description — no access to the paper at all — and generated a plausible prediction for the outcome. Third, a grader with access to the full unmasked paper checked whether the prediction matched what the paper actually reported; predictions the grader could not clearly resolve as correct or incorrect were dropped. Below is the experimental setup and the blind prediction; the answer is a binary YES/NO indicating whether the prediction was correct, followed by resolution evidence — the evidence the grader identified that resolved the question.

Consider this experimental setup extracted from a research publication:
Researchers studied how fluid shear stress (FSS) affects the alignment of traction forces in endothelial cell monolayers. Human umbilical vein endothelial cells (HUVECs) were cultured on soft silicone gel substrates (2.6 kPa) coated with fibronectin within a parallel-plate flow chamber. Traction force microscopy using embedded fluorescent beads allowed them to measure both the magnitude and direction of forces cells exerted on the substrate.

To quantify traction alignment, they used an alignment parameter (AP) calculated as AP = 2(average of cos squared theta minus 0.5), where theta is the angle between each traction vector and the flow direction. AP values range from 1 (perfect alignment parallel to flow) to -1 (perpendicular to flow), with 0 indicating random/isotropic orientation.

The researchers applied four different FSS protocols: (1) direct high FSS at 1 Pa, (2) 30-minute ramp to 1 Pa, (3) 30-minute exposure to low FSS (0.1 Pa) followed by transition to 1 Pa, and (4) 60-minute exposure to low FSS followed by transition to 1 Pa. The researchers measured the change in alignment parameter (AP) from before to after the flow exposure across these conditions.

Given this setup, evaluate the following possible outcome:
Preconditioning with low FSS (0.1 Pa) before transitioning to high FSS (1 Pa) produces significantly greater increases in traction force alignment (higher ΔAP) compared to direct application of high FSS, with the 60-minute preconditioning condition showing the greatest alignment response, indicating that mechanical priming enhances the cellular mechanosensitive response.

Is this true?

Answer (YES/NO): NO